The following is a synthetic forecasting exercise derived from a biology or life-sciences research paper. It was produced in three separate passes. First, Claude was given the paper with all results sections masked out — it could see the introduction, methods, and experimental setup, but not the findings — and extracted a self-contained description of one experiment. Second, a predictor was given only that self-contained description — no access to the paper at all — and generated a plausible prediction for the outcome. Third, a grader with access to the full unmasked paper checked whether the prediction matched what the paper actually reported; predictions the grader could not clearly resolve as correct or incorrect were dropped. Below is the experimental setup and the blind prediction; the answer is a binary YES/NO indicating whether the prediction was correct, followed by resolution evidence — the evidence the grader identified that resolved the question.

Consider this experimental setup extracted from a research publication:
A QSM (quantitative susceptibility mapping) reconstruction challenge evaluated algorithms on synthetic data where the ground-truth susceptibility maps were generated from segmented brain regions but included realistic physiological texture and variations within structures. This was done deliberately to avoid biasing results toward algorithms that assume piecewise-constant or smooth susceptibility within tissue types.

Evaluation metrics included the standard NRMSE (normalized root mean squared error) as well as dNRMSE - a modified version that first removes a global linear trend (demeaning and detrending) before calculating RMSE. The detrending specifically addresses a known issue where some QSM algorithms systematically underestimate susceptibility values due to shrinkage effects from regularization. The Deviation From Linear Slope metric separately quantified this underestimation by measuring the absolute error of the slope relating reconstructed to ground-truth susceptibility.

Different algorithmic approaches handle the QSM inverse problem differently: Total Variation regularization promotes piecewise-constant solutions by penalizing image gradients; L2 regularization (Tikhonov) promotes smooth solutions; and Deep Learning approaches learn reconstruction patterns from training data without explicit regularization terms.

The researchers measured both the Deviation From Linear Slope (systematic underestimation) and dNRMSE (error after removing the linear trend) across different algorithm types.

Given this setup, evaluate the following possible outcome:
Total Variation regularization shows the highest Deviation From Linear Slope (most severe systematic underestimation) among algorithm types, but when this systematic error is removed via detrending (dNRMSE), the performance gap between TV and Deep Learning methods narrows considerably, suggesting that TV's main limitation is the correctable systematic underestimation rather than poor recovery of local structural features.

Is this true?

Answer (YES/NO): NO